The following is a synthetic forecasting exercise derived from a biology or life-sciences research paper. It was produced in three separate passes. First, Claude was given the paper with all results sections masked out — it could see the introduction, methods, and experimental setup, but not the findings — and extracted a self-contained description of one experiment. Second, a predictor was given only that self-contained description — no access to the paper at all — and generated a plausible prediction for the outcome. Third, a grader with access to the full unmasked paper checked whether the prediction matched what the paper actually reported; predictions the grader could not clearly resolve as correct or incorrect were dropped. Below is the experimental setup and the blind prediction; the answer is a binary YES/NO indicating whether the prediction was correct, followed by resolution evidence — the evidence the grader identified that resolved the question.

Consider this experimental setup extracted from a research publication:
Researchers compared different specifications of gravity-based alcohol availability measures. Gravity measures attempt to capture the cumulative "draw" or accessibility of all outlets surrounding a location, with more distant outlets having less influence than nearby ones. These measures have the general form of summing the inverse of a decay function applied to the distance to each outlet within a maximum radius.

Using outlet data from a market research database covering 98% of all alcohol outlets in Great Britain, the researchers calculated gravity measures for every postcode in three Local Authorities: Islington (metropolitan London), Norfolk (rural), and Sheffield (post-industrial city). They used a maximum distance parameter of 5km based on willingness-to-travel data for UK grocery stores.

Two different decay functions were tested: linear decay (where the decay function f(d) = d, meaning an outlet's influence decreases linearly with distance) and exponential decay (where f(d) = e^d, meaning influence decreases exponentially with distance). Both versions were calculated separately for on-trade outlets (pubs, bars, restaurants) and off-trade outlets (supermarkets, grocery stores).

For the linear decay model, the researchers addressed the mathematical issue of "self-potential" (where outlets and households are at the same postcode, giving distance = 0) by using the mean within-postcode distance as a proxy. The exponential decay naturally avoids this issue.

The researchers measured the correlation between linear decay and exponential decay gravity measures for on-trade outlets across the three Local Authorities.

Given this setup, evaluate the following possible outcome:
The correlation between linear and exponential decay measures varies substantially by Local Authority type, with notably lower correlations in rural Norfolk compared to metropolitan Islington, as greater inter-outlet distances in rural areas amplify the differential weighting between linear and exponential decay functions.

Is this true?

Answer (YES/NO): NO